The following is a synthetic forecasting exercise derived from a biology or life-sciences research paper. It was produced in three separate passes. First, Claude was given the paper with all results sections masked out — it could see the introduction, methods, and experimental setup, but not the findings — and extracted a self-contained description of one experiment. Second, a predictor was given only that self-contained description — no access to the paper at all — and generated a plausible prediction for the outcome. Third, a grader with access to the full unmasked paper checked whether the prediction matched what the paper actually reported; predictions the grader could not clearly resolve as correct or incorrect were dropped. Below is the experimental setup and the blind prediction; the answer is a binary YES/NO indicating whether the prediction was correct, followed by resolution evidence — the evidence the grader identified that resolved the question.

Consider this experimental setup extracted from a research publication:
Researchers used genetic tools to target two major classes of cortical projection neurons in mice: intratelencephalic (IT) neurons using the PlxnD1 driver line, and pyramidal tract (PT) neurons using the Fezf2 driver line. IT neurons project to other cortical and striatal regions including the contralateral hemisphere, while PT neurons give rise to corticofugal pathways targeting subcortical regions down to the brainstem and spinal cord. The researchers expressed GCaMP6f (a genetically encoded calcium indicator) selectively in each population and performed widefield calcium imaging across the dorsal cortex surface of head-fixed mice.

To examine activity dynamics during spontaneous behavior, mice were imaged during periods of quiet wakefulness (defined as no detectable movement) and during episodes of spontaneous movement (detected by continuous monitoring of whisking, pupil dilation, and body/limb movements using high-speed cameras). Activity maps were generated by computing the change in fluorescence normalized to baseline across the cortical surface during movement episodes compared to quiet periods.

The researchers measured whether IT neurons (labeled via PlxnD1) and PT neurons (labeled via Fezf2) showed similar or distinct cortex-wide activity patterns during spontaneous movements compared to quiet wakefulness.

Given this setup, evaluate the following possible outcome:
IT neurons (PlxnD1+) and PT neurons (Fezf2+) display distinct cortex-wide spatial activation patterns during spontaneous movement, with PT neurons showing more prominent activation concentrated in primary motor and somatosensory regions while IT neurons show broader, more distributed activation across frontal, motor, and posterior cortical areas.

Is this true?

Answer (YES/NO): NO